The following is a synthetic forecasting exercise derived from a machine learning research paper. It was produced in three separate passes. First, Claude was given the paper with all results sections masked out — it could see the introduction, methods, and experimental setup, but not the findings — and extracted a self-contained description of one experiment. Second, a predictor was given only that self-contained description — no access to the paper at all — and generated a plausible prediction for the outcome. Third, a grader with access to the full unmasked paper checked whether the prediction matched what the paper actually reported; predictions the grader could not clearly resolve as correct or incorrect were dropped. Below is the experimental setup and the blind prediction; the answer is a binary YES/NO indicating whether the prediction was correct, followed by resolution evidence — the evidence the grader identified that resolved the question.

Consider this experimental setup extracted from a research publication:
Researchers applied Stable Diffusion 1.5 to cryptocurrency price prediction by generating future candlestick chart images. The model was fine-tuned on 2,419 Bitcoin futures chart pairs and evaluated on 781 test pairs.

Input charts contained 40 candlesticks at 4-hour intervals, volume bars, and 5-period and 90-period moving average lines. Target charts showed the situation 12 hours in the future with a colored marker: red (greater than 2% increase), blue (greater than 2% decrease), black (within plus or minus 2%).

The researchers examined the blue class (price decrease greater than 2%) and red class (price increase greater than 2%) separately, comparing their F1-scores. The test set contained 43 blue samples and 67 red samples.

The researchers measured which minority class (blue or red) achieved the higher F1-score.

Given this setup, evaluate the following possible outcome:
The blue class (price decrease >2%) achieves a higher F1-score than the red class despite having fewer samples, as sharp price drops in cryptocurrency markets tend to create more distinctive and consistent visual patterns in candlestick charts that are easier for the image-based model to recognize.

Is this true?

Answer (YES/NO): NO